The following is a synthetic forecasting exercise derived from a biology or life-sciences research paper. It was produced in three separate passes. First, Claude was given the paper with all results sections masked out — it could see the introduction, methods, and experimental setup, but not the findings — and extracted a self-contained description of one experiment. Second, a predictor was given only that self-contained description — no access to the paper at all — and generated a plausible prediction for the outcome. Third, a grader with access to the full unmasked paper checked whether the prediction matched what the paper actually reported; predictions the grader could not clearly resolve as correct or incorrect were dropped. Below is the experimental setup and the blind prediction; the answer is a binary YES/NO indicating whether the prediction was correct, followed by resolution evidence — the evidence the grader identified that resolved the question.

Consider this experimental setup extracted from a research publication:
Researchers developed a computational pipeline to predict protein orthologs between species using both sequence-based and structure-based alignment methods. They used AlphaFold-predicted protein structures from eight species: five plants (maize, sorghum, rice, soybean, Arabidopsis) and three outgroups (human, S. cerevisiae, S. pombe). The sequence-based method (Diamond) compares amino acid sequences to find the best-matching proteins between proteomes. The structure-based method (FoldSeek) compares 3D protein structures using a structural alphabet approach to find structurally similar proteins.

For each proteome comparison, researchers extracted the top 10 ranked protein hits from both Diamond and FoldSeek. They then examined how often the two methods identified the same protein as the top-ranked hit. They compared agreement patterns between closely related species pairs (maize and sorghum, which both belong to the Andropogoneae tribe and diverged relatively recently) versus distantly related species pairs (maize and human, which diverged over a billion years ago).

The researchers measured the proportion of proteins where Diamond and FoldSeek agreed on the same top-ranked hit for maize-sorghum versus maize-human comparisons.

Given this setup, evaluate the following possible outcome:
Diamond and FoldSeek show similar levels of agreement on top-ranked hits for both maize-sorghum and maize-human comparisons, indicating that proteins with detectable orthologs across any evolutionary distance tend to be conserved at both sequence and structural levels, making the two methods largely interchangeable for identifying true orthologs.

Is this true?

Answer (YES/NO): NO